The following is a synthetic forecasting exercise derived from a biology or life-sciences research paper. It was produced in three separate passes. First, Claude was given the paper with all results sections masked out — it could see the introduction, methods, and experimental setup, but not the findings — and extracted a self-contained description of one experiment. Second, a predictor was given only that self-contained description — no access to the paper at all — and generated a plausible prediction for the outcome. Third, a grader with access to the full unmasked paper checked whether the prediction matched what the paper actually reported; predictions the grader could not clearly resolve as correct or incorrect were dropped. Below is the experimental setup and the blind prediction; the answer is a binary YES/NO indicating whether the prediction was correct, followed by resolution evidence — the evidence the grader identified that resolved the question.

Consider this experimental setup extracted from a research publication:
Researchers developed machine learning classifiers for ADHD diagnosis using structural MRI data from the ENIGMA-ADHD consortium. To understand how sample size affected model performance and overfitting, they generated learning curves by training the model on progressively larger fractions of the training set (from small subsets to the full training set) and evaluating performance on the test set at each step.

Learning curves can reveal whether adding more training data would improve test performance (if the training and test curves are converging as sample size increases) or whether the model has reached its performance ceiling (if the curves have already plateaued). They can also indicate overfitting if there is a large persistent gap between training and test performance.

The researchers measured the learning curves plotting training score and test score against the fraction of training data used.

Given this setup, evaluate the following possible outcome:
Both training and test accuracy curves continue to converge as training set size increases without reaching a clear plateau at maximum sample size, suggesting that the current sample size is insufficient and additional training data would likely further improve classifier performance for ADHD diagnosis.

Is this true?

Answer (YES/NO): YES